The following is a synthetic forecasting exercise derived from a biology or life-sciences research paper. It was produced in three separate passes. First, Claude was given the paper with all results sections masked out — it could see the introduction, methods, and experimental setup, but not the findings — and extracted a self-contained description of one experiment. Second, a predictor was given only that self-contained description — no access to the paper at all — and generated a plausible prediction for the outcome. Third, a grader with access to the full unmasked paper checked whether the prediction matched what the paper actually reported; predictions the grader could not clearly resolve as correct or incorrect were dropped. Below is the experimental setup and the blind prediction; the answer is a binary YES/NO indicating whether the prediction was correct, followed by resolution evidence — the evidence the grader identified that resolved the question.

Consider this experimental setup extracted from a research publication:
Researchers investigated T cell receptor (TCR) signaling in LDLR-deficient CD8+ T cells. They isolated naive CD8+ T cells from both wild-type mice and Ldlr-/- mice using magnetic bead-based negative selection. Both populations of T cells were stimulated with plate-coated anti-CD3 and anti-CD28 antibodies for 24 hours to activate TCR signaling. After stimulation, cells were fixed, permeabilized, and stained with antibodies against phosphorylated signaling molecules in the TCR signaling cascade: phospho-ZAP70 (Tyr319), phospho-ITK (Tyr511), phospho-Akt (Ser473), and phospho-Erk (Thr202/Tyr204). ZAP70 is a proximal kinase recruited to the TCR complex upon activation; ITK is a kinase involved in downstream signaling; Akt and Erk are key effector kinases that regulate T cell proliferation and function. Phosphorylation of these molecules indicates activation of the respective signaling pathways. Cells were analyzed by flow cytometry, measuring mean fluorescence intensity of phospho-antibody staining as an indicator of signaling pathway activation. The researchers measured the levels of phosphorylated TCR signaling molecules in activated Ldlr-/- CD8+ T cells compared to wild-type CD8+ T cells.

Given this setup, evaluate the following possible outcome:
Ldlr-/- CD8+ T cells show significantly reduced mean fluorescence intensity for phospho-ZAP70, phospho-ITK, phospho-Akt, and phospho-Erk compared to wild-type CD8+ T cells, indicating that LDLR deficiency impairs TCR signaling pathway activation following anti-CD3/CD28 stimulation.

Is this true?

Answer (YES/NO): YES